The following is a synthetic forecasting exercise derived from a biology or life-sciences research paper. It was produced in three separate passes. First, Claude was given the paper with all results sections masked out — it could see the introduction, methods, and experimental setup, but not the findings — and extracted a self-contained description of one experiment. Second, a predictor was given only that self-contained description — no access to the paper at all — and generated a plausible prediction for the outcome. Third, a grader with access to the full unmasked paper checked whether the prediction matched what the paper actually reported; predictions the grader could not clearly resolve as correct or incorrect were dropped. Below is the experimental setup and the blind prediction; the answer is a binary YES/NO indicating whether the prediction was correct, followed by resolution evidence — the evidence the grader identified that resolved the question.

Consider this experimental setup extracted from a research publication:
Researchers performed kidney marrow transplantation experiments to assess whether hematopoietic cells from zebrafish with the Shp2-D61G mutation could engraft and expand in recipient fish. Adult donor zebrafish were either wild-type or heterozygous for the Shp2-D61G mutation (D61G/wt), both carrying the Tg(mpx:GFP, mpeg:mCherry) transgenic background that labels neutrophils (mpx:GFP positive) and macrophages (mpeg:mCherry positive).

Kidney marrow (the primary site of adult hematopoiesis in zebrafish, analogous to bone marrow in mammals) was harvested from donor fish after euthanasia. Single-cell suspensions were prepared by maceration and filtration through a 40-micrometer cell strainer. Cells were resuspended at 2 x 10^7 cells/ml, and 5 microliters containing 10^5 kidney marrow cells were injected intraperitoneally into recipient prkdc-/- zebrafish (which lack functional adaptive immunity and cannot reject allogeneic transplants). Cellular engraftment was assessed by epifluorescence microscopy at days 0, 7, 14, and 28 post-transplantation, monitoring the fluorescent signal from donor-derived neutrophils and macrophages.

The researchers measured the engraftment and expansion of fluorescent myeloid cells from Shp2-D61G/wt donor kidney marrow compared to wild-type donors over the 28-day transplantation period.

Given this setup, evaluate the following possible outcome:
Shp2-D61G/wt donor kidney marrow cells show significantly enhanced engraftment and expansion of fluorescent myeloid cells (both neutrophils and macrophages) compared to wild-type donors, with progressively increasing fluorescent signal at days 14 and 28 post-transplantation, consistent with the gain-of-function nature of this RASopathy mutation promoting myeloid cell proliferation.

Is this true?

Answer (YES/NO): YES